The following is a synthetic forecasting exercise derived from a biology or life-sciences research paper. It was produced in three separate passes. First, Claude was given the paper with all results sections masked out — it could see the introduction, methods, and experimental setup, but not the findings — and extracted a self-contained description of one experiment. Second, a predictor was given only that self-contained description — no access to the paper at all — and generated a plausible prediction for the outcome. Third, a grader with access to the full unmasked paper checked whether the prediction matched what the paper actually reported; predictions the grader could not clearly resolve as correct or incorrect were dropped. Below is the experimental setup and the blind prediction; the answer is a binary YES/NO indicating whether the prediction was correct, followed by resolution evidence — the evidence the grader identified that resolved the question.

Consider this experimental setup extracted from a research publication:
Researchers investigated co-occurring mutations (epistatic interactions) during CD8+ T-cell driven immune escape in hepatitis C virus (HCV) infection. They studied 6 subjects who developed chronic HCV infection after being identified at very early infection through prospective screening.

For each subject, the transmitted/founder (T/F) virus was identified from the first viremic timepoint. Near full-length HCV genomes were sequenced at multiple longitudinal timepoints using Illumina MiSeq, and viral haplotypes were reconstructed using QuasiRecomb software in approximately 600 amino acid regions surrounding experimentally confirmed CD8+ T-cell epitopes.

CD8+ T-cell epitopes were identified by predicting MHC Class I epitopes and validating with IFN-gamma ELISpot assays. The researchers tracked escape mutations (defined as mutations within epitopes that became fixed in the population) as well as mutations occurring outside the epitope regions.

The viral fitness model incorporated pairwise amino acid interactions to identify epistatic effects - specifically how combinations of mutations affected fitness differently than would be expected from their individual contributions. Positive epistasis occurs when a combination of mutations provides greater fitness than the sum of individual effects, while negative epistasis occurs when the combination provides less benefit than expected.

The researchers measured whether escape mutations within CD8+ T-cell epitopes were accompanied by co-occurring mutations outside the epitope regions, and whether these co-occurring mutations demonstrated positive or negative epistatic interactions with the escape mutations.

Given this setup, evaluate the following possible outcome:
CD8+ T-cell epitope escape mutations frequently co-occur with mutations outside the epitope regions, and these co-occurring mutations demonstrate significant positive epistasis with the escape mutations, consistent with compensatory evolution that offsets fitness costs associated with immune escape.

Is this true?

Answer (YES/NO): YES